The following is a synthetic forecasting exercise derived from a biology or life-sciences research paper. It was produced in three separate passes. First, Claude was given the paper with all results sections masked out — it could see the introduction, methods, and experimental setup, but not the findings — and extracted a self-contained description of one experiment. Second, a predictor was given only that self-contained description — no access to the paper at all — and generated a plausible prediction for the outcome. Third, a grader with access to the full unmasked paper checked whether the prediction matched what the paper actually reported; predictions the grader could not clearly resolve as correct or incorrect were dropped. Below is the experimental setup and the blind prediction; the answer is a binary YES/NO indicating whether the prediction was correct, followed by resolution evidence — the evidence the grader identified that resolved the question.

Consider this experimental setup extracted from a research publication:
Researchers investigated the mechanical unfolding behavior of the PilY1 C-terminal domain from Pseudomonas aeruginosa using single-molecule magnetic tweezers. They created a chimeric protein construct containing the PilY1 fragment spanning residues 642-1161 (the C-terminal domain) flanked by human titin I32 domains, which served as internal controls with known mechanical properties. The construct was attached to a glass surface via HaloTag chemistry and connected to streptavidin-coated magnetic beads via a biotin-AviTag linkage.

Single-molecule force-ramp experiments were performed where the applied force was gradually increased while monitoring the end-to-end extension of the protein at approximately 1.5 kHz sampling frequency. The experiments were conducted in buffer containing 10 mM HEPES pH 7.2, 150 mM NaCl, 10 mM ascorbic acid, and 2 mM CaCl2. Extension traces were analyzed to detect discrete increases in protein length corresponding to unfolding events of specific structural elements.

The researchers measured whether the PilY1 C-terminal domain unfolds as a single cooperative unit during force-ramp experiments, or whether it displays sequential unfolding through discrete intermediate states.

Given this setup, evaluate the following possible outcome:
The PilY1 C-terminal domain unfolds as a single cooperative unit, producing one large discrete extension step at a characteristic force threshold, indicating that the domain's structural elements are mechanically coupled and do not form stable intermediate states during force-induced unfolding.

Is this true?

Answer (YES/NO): NO